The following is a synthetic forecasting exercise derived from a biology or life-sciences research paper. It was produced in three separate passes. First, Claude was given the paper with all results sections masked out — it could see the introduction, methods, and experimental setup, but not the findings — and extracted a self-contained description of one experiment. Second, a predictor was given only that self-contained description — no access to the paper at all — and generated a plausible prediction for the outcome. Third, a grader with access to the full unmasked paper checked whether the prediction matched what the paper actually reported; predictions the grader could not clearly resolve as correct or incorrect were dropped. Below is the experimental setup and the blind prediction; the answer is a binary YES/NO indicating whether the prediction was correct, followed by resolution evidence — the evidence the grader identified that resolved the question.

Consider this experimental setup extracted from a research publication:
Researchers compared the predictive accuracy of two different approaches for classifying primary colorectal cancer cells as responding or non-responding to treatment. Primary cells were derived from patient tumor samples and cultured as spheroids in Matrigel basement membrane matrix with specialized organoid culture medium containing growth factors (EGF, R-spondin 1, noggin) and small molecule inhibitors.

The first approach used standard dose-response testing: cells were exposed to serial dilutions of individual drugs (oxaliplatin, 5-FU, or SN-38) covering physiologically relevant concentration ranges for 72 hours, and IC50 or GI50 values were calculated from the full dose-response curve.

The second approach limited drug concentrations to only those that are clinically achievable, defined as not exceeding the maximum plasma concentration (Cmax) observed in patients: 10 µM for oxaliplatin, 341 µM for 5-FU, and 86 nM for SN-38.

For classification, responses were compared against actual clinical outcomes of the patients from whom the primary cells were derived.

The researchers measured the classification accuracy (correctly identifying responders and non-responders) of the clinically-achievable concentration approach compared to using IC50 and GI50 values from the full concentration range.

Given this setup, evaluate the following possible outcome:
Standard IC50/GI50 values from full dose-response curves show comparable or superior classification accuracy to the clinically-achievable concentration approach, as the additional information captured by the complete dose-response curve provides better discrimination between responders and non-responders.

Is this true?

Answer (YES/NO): NO